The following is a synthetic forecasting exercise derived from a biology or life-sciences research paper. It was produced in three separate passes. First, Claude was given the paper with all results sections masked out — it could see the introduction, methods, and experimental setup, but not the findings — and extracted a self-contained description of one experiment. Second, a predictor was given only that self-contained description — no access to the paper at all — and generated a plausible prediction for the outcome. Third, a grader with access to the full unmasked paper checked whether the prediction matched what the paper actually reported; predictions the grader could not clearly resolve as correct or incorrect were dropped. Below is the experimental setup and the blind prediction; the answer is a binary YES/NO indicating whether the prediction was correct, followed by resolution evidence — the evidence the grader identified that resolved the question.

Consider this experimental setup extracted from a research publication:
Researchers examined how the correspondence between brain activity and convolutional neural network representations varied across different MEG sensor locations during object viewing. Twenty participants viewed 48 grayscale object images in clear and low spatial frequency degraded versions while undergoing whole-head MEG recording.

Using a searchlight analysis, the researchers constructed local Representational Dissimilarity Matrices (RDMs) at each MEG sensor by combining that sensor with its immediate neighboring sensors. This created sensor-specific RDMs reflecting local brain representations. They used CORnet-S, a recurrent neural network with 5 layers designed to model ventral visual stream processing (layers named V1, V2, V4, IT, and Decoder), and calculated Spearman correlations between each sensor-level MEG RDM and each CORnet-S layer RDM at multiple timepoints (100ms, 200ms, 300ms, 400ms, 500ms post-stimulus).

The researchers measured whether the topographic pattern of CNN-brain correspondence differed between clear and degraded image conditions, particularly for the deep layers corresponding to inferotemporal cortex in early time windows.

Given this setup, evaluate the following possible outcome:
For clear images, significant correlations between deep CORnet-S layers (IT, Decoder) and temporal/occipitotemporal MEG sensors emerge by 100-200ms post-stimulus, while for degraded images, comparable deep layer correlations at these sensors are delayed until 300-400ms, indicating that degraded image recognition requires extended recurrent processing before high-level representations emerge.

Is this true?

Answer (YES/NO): NO